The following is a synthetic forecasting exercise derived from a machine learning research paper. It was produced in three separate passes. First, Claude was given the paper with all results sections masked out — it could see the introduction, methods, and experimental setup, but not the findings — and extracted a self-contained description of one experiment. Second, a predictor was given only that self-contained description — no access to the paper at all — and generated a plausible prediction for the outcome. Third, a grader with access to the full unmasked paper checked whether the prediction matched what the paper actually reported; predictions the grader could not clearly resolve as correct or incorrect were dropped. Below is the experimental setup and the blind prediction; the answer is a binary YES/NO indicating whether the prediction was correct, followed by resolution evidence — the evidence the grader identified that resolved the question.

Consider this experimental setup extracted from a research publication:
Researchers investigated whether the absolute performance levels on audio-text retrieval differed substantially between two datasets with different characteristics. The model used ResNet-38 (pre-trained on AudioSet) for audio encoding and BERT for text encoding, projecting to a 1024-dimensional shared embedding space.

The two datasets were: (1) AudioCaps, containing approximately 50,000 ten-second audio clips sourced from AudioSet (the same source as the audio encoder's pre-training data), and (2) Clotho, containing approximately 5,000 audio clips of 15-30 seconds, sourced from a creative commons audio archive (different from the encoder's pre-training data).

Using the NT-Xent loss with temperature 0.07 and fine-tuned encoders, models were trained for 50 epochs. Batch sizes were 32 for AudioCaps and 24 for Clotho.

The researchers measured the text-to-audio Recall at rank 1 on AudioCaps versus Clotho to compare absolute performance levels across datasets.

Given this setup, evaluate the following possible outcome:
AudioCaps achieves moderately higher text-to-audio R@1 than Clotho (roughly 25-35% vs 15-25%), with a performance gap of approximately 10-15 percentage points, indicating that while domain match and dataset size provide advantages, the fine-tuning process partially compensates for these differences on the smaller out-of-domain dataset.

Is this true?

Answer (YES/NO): NO